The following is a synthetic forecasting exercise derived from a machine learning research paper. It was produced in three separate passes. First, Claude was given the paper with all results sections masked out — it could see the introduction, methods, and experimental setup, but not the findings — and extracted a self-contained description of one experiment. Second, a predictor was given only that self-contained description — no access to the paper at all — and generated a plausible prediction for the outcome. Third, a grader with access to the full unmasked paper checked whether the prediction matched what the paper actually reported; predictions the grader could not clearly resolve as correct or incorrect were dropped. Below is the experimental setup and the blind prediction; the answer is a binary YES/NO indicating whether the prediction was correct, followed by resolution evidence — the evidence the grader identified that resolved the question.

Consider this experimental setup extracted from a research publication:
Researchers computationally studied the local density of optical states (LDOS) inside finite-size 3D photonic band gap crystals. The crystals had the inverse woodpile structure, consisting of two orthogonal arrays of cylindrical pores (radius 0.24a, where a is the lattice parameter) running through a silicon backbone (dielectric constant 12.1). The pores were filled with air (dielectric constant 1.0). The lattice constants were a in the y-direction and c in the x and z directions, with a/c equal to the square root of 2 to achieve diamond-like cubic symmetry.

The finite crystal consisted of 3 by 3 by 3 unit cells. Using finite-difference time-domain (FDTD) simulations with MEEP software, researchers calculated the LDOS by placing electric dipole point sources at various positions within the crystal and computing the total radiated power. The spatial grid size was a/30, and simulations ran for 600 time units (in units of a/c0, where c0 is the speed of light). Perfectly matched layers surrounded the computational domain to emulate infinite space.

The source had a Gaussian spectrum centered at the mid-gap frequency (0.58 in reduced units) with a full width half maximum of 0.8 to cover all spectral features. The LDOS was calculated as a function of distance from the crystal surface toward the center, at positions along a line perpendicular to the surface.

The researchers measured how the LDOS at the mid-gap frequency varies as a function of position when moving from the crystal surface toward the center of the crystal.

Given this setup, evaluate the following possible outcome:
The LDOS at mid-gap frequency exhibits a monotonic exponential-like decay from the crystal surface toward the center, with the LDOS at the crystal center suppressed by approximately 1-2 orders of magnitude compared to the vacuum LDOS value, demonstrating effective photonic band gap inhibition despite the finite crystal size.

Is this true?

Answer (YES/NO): YES